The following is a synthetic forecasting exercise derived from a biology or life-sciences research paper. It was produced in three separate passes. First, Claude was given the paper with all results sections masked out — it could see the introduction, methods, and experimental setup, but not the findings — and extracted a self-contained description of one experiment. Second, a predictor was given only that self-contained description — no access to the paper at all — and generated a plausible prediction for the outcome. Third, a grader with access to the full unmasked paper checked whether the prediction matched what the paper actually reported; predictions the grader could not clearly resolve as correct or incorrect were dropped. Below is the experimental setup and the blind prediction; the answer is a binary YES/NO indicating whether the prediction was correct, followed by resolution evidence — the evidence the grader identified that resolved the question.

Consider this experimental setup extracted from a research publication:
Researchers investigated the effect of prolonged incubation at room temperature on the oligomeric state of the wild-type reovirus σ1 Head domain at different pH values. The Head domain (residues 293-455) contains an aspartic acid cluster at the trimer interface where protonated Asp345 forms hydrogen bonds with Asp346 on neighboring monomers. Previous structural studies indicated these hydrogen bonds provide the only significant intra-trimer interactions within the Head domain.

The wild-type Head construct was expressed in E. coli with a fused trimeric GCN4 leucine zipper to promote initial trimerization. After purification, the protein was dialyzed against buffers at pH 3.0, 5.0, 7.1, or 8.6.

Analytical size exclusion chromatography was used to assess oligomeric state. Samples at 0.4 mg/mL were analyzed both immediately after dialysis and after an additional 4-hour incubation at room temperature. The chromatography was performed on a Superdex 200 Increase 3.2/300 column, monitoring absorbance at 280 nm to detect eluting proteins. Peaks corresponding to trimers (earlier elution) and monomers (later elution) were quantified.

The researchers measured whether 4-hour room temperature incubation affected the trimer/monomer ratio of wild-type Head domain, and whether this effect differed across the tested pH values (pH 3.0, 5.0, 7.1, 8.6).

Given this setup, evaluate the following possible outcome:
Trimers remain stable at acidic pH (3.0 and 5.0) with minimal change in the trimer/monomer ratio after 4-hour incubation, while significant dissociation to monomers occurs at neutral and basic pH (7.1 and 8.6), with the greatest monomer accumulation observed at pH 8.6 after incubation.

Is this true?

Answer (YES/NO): NO